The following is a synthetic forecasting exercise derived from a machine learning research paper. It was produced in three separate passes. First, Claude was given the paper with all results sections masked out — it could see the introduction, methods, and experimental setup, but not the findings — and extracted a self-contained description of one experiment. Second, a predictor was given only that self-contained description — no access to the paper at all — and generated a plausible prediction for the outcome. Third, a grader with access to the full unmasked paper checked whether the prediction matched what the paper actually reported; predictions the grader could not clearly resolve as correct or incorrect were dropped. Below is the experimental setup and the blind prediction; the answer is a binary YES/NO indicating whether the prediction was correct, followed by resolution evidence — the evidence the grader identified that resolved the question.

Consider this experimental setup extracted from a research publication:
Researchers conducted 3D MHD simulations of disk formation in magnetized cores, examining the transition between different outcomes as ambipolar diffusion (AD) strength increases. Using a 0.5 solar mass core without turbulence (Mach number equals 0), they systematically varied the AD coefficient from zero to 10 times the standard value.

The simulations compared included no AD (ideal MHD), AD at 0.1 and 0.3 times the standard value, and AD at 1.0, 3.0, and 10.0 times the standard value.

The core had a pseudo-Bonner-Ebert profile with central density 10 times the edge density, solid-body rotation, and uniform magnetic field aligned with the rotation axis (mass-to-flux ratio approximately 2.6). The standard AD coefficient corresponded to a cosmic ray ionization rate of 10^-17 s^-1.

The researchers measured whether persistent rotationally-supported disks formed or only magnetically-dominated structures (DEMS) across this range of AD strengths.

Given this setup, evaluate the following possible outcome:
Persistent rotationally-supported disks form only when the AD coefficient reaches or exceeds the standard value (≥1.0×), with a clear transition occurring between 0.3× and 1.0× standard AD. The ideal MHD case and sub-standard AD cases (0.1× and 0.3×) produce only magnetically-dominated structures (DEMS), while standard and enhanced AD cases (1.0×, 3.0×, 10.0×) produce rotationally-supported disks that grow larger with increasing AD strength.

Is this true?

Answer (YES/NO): YES